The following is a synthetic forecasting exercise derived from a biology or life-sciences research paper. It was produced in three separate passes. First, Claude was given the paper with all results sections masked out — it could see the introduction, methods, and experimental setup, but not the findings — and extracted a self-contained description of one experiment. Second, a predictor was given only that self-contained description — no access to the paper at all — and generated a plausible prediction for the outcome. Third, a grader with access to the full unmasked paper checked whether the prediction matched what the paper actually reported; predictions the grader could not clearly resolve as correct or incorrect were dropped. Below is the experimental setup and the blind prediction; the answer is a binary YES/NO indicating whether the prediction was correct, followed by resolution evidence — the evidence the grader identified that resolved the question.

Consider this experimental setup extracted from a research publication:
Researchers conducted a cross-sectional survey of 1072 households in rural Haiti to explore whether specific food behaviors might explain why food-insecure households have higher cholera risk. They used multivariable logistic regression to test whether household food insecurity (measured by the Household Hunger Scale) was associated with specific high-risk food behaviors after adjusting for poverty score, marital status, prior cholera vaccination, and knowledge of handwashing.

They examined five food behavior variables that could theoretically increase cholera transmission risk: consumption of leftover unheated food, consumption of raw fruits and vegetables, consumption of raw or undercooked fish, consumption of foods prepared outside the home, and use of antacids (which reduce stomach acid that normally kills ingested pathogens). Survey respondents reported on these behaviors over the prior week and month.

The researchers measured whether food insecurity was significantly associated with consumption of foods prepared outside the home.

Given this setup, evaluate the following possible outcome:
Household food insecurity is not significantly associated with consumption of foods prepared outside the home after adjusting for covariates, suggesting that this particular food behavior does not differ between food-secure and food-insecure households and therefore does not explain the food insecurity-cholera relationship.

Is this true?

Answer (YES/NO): NO